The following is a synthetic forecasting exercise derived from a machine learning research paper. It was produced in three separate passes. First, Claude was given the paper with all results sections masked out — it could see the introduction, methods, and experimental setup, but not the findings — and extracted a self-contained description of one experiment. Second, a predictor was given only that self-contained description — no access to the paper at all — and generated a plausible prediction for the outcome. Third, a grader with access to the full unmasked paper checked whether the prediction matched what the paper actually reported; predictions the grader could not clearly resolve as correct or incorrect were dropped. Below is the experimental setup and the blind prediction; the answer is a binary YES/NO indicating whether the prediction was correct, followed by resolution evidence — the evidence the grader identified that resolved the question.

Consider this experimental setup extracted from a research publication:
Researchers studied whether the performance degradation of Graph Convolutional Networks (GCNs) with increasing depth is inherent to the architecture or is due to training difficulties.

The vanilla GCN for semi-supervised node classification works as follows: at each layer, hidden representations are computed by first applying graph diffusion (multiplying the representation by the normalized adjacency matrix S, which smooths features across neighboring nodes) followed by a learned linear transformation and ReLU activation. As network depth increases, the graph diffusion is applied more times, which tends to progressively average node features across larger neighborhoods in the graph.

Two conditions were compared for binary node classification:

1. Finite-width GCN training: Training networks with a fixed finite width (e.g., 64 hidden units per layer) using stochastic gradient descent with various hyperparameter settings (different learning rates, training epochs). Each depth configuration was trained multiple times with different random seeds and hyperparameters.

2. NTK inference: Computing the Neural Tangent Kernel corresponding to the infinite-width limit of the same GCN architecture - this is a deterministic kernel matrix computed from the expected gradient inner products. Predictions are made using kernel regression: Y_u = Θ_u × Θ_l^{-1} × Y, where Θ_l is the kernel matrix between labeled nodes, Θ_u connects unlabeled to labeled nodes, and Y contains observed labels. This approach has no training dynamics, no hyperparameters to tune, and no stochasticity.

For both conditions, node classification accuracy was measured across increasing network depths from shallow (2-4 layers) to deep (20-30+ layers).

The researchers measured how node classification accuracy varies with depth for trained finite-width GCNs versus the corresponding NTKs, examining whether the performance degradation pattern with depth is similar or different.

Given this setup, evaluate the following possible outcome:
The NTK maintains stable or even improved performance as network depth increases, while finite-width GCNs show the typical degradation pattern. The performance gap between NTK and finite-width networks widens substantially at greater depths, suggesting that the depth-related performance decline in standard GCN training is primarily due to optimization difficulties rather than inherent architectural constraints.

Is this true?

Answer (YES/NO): NO